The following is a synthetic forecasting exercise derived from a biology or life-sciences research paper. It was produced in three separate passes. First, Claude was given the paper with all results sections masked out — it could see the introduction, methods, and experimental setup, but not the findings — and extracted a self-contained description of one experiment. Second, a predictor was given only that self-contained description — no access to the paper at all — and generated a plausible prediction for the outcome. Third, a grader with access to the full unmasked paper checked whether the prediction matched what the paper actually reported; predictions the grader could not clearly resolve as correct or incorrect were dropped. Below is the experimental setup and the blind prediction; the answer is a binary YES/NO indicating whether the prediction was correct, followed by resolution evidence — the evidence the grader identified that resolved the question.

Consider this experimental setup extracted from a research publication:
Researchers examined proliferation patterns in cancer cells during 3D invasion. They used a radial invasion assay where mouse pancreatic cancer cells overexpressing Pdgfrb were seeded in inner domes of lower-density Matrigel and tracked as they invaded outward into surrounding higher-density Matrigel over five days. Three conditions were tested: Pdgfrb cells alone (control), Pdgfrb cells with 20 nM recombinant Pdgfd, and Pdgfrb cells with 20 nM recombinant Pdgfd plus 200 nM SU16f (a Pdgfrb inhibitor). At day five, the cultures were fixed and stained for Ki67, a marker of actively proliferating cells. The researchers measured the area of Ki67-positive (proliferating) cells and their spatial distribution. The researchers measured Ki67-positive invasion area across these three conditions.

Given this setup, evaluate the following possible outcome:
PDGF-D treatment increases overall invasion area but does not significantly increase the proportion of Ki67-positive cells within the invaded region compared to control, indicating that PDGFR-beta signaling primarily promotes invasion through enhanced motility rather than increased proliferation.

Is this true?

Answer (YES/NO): NO